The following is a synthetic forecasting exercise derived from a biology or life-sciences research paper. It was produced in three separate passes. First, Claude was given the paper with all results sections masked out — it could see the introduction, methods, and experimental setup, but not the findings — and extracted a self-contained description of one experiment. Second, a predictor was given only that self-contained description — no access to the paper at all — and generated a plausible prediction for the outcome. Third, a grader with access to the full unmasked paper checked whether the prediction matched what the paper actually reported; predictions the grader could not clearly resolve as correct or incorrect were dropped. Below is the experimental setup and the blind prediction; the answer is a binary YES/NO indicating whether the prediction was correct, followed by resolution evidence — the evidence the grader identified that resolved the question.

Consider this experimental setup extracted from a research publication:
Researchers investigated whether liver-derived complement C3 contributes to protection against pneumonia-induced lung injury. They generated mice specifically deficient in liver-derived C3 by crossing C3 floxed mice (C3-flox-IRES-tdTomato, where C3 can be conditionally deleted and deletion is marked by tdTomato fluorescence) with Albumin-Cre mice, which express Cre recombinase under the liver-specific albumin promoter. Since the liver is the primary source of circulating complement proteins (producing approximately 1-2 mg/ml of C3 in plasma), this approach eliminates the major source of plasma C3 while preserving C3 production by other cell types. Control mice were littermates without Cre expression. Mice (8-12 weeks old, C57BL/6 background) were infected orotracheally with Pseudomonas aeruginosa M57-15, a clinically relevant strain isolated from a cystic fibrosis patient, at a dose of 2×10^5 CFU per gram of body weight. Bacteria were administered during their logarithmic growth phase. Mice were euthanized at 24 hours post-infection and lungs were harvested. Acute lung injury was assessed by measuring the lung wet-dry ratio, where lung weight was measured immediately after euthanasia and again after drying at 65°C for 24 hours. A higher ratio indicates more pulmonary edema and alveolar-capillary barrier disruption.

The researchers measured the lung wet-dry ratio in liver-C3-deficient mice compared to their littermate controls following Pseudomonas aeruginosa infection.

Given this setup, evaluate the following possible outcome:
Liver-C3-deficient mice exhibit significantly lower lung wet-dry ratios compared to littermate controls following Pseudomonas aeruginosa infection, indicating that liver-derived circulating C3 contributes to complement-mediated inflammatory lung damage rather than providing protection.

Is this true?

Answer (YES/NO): NO